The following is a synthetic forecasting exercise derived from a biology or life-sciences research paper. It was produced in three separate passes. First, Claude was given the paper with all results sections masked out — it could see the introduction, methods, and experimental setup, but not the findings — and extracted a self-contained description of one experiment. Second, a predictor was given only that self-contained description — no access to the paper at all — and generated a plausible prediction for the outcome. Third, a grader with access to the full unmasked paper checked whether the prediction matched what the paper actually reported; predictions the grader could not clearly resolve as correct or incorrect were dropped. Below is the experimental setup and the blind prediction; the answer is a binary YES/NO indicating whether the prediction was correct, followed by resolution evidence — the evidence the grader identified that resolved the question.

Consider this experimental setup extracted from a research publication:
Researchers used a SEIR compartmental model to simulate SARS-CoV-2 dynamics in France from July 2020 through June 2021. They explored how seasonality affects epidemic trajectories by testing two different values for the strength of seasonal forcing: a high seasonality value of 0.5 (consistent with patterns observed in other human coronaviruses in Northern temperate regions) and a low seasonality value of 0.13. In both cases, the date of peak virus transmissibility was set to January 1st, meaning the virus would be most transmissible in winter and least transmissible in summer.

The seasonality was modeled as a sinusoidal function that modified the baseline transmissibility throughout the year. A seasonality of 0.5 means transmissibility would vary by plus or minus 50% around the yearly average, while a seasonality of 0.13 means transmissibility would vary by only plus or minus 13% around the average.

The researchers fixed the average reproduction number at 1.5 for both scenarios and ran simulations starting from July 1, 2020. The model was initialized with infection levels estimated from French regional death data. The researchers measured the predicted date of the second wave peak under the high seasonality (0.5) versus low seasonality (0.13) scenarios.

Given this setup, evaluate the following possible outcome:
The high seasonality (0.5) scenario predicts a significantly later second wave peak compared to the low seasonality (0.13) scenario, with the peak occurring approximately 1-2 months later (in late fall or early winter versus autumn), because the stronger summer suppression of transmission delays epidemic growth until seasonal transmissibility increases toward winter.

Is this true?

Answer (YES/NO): YES